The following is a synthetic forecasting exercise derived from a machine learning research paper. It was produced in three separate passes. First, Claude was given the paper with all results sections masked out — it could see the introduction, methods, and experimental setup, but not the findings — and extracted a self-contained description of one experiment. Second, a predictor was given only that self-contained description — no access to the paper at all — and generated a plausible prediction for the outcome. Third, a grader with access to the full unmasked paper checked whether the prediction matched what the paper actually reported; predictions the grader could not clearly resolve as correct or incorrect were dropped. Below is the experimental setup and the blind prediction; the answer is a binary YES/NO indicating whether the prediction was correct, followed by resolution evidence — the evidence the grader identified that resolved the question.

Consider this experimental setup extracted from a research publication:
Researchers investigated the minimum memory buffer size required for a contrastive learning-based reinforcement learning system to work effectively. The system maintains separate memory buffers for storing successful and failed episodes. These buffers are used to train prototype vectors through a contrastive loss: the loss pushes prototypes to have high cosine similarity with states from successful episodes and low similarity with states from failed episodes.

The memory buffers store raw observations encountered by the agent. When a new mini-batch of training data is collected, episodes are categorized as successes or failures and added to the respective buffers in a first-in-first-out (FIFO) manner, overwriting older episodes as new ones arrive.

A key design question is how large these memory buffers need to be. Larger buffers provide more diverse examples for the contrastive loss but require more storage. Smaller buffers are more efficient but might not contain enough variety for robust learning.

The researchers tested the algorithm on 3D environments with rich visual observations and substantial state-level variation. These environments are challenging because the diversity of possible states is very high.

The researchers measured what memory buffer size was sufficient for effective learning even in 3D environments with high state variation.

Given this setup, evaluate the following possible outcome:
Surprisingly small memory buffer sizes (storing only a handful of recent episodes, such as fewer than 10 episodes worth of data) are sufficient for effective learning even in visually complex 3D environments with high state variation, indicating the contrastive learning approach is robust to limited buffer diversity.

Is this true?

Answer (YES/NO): NO